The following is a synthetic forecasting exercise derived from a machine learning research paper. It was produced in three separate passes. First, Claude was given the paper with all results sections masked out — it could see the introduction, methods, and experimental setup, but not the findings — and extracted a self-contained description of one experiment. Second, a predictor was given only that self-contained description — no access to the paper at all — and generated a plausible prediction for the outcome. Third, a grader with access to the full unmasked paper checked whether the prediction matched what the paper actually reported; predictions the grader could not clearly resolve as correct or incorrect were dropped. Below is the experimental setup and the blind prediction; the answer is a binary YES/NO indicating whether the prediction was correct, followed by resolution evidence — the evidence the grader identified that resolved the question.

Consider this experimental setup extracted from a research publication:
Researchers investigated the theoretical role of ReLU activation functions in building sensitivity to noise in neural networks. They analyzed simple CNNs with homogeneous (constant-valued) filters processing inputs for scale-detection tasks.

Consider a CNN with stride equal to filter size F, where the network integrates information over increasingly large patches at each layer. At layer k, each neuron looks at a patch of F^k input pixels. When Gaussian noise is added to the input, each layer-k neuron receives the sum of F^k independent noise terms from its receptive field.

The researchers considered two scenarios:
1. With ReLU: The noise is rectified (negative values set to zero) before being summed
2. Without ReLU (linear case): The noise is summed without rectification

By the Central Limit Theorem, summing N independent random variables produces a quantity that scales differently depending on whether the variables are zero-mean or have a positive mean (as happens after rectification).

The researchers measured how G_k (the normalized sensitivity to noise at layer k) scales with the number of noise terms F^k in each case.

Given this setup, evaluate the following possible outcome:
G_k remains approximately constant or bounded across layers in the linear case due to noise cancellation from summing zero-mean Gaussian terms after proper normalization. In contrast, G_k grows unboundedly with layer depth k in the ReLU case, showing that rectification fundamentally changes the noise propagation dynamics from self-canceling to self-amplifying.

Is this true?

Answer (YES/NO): YES